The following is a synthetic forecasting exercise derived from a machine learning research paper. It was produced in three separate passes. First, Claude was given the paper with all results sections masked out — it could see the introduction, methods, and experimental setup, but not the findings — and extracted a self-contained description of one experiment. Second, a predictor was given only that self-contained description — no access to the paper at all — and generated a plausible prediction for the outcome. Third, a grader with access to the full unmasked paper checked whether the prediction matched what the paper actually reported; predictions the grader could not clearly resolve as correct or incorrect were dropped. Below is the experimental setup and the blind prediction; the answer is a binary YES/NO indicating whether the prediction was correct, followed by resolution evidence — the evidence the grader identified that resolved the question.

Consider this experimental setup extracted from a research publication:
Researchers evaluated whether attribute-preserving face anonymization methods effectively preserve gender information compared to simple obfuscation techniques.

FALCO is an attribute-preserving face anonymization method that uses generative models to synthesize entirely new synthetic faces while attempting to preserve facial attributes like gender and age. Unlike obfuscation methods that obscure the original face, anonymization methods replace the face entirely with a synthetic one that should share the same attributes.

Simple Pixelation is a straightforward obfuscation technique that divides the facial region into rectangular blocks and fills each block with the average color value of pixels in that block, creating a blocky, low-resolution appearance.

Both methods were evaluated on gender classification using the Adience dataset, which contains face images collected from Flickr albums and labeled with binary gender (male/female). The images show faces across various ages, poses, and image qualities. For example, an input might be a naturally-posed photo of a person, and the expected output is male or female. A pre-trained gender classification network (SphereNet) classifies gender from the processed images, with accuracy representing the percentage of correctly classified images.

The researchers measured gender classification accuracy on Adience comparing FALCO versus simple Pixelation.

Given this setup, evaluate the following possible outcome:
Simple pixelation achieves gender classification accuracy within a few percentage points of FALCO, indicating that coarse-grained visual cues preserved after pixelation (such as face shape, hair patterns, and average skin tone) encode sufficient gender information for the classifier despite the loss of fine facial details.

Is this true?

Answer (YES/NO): NO